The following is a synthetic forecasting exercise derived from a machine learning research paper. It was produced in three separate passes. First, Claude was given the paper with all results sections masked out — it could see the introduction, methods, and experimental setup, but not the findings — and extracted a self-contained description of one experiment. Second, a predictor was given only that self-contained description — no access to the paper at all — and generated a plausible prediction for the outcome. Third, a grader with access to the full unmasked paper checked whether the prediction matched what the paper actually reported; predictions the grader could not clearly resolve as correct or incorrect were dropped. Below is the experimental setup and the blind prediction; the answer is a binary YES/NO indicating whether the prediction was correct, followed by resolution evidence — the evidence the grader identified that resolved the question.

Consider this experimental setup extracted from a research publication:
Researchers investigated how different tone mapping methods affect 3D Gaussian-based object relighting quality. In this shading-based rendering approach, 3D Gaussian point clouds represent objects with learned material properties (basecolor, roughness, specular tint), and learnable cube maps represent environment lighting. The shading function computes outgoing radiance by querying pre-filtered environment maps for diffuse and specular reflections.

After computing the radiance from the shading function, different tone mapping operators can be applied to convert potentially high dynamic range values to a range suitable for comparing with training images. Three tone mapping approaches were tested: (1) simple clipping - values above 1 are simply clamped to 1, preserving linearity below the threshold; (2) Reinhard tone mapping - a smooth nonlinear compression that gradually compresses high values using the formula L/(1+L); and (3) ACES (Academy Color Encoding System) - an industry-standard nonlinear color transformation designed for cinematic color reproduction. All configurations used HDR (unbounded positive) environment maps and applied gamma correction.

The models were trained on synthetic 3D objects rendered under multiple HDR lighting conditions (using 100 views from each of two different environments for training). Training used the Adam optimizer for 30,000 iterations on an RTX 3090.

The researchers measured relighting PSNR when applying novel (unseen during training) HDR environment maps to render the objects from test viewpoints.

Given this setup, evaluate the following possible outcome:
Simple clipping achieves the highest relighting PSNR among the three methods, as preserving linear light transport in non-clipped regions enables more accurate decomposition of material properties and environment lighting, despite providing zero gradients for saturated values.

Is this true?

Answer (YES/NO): YES